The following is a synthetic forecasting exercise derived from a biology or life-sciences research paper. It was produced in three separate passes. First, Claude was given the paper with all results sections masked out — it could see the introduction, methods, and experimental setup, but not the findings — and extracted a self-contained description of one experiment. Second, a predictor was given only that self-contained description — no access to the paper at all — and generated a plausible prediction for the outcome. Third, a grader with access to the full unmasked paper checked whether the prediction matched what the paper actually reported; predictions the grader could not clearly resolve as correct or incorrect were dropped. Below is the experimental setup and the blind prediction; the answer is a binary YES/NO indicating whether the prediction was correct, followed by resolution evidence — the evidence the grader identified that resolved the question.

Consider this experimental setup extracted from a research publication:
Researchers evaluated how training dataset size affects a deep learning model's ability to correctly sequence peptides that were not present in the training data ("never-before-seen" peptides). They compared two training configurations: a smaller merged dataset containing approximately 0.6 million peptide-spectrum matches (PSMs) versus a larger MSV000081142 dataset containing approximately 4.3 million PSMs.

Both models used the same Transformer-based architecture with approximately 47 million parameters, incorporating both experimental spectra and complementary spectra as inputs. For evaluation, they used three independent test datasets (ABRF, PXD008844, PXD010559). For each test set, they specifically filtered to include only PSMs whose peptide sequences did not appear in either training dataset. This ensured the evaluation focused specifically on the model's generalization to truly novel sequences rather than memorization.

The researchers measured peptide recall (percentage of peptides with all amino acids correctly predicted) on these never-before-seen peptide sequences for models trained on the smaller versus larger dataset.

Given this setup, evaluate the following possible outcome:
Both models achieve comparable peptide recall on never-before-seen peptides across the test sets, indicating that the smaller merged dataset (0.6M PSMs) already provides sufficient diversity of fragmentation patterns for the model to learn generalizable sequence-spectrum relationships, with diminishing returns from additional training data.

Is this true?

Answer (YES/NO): NO